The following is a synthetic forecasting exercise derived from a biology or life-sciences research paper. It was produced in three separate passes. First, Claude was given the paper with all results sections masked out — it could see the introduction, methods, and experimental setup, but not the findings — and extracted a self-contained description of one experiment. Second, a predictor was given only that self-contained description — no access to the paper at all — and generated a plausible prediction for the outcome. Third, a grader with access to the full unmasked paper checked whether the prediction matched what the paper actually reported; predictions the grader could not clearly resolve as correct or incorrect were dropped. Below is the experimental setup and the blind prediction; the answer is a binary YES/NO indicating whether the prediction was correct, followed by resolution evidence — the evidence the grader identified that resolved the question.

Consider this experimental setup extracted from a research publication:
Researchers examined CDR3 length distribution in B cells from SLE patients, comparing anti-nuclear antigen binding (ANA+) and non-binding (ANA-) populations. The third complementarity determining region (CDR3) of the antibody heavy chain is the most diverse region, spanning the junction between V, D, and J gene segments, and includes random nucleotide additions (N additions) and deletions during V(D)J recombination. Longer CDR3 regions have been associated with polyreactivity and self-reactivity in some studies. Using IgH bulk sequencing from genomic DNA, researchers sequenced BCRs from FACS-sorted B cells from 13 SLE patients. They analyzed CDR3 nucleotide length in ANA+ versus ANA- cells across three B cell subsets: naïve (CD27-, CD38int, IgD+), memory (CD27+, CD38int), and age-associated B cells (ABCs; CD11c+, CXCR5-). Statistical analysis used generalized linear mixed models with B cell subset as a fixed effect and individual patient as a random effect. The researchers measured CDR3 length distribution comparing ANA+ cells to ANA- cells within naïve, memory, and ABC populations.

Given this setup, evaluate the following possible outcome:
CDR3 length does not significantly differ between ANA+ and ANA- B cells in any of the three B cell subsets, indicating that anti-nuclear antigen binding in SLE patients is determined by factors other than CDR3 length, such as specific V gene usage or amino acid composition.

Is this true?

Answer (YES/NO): NO